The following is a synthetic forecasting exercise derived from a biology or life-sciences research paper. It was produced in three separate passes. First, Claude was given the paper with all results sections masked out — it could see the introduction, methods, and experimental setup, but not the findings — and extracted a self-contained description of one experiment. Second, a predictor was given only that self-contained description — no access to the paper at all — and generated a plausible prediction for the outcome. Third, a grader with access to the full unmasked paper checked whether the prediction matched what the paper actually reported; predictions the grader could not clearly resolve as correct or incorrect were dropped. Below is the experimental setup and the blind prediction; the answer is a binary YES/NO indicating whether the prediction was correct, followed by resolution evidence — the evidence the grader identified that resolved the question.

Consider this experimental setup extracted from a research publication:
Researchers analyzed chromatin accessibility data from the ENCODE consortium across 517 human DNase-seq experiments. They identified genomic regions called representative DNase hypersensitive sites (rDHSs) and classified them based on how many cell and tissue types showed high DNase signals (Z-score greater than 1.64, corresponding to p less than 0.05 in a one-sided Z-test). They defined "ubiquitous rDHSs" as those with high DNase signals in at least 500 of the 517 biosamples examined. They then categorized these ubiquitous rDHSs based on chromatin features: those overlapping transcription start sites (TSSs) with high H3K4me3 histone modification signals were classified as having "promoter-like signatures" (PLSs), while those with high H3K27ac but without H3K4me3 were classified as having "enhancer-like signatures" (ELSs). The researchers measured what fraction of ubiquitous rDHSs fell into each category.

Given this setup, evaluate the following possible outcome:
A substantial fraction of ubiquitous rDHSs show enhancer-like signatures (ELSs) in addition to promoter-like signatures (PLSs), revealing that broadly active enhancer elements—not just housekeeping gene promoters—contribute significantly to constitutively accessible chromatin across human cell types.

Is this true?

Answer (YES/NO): NO